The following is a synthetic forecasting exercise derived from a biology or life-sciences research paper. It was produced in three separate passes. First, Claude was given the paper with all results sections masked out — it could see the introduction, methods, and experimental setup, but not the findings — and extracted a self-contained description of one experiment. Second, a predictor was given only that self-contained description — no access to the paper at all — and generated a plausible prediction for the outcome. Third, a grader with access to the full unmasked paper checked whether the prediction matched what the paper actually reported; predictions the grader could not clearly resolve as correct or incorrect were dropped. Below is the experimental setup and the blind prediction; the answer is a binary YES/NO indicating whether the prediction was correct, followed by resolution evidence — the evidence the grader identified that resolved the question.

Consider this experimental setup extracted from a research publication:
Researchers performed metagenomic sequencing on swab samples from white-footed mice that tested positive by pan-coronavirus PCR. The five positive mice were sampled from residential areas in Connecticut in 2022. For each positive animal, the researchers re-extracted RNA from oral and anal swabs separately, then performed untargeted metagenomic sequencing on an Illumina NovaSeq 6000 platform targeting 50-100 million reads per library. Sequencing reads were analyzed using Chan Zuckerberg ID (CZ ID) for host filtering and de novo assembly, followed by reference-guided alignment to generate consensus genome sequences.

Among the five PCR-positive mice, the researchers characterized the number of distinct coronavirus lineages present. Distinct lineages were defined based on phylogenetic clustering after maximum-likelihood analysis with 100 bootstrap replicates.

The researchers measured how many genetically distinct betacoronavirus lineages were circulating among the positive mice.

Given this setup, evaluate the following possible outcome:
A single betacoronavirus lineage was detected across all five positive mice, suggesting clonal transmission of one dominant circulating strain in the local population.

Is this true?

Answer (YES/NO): NO